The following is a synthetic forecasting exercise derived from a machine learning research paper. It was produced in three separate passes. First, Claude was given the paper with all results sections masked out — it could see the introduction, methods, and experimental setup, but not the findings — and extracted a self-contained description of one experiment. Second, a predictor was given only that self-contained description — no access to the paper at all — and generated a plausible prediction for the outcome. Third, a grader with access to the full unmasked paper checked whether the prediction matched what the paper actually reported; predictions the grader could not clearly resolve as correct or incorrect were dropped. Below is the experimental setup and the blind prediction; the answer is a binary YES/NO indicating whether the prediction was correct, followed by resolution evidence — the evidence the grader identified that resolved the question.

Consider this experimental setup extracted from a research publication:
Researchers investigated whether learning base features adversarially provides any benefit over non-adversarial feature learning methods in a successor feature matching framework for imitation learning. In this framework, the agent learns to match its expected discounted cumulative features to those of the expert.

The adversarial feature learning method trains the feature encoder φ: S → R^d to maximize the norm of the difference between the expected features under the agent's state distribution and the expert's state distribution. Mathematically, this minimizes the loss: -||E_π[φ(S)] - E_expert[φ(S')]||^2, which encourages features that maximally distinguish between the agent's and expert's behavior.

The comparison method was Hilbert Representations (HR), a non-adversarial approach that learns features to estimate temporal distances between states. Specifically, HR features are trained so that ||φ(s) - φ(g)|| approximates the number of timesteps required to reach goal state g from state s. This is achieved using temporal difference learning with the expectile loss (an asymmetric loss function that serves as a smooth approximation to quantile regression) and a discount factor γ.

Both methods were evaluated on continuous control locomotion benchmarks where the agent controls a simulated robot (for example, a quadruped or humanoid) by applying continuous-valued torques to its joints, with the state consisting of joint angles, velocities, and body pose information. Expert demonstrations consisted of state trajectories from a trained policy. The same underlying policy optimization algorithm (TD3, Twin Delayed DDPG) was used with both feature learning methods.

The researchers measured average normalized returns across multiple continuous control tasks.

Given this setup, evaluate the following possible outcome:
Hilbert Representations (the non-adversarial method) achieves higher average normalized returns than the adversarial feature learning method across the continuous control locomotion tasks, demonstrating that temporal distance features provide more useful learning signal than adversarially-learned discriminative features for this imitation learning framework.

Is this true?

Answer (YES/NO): NO